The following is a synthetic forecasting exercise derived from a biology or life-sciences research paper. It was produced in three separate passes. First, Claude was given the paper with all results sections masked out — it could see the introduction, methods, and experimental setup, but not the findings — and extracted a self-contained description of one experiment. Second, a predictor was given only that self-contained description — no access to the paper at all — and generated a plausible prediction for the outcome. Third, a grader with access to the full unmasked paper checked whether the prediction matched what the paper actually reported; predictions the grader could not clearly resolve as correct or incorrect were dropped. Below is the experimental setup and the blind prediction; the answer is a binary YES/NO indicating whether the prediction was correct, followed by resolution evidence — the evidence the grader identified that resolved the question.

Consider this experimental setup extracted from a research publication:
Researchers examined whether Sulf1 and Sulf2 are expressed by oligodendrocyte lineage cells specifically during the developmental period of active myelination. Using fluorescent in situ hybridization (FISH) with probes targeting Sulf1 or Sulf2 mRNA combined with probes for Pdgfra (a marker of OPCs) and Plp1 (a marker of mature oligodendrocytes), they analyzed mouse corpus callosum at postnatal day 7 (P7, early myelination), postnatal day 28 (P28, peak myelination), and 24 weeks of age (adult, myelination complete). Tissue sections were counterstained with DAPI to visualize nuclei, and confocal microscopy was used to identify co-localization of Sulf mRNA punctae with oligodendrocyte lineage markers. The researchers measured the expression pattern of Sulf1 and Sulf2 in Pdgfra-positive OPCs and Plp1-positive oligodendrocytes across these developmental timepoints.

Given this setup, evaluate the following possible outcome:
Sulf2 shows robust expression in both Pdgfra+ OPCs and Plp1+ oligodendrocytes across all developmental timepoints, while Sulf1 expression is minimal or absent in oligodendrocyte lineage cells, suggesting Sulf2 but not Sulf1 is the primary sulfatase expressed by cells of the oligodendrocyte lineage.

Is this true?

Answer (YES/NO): NO